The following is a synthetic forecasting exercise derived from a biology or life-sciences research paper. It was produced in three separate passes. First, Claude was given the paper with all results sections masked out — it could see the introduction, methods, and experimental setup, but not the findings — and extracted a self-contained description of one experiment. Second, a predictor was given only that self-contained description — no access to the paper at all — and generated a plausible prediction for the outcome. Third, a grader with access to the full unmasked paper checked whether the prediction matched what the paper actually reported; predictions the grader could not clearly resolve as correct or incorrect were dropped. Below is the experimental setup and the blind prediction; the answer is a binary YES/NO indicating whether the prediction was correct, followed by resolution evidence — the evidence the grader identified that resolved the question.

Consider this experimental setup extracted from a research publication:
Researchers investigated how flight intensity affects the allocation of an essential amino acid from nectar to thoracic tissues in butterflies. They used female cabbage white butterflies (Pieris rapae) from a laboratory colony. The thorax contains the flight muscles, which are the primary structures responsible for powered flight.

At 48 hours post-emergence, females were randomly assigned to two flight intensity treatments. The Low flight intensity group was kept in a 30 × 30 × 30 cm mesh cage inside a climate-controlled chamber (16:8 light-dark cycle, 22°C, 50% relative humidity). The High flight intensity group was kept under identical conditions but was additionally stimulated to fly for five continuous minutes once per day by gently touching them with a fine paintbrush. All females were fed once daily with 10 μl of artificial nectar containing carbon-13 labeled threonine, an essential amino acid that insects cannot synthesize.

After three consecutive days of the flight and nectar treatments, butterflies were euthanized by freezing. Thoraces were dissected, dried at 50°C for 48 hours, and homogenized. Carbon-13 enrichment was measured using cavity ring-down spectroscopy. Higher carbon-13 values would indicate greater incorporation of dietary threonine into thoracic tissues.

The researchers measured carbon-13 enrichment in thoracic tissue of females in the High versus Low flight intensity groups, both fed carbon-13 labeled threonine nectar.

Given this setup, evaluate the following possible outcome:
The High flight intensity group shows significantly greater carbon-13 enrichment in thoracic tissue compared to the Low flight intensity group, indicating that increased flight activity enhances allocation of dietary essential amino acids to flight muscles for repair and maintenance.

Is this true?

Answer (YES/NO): NO